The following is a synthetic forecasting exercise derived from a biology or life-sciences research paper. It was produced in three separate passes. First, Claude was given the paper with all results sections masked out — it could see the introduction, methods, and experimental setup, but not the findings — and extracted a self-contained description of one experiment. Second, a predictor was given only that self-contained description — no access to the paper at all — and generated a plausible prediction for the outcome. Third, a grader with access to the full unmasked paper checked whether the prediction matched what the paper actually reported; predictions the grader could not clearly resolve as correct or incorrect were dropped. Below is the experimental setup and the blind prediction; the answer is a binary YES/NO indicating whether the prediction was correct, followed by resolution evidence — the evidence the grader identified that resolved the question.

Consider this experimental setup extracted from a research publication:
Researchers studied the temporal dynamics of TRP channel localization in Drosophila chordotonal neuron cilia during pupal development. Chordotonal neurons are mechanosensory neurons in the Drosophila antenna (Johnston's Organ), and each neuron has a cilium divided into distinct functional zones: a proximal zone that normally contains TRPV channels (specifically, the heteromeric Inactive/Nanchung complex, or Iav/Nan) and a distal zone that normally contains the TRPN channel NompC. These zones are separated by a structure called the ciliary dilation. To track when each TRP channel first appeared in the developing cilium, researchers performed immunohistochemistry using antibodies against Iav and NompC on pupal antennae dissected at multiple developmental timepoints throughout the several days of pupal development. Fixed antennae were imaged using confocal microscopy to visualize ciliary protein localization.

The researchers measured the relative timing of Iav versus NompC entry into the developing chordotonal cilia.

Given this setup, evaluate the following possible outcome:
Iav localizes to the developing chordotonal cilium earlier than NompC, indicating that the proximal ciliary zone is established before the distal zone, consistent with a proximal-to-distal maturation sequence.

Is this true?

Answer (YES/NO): YES